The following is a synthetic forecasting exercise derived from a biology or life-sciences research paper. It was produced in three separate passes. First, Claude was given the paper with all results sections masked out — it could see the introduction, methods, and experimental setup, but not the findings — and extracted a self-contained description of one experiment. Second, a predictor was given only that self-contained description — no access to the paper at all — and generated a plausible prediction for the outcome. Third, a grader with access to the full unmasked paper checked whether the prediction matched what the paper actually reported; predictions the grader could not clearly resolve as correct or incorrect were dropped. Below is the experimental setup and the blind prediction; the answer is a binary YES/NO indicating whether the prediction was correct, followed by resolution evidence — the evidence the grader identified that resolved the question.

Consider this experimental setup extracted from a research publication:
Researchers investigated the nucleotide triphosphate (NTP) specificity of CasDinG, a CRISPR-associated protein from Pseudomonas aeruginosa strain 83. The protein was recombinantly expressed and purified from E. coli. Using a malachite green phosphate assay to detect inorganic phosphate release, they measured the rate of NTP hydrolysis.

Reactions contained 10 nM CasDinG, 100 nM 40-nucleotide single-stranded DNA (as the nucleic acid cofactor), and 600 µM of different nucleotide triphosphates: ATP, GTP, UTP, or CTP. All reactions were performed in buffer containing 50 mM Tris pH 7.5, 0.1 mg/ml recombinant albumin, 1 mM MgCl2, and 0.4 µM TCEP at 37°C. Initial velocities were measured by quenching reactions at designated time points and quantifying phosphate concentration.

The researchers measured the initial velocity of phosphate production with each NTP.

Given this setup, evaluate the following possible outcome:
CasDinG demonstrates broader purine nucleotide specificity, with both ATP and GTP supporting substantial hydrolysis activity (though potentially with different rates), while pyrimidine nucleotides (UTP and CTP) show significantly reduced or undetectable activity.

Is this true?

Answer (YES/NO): NO